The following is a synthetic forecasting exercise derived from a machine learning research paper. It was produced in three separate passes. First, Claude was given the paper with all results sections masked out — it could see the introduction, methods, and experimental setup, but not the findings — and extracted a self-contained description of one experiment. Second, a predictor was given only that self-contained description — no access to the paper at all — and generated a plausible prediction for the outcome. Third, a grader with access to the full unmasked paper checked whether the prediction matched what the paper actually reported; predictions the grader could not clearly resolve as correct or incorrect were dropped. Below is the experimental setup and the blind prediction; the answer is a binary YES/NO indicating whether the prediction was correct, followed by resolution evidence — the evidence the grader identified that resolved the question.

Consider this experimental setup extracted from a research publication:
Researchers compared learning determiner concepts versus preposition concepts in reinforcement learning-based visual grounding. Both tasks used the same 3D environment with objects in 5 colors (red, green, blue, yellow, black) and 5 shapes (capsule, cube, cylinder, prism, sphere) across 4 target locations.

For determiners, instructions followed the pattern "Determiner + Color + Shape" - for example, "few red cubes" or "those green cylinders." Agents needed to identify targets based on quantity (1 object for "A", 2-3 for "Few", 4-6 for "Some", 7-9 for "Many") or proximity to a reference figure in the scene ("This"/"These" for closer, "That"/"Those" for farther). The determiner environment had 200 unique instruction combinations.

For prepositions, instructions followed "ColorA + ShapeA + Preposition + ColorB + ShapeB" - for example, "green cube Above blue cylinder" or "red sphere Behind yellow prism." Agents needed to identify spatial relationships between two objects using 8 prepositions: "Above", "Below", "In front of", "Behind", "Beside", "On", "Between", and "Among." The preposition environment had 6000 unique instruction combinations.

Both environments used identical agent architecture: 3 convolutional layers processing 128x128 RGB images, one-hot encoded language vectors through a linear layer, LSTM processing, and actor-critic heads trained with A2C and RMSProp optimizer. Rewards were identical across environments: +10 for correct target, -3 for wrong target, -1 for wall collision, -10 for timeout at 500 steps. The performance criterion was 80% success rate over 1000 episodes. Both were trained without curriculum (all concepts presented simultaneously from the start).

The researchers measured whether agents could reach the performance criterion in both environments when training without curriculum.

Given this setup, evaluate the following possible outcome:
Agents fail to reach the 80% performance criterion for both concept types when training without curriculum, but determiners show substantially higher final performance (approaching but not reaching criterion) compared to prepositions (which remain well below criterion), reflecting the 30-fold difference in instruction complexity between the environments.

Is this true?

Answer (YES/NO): NO